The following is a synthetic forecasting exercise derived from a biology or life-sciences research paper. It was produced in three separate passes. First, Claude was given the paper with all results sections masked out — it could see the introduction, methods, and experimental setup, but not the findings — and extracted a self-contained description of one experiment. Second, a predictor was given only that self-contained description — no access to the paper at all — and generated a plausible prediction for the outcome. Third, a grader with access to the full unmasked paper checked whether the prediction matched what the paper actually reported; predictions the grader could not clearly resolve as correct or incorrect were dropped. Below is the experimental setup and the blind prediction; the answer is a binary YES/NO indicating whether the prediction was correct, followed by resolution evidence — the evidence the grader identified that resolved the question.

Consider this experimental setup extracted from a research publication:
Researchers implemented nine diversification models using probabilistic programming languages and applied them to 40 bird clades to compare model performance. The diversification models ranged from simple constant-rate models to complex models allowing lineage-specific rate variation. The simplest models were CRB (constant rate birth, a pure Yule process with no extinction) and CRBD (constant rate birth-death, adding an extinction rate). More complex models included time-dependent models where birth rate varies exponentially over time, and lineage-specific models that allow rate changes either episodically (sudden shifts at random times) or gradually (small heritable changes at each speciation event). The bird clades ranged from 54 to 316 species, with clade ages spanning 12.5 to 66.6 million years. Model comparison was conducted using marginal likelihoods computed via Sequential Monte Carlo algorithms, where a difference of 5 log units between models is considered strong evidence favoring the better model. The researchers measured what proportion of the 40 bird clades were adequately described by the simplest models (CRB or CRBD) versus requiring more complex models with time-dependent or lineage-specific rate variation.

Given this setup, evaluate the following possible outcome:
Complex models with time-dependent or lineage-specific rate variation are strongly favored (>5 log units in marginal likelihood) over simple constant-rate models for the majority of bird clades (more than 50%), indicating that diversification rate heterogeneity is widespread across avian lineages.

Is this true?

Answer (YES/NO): YES